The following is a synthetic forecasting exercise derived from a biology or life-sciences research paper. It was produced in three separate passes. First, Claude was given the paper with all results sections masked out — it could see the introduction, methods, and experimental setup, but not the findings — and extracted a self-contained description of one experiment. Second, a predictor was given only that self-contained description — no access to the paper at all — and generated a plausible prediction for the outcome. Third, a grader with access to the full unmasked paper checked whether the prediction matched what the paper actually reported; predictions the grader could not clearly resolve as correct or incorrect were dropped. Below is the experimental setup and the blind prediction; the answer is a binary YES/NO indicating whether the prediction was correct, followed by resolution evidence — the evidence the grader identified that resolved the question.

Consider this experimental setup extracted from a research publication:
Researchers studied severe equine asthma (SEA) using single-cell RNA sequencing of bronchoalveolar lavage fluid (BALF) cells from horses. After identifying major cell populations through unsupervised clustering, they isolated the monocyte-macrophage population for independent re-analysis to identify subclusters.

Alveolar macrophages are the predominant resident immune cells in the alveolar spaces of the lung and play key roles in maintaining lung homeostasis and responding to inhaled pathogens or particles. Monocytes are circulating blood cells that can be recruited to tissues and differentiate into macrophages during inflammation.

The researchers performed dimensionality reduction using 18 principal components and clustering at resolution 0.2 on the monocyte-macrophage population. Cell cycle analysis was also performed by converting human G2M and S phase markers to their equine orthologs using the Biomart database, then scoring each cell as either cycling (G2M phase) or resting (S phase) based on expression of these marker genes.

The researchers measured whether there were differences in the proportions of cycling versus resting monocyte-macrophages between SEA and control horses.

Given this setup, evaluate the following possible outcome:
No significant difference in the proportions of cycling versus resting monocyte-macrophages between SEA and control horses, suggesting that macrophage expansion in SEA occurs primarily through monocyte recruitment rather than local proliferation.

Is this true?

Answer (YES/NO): YES